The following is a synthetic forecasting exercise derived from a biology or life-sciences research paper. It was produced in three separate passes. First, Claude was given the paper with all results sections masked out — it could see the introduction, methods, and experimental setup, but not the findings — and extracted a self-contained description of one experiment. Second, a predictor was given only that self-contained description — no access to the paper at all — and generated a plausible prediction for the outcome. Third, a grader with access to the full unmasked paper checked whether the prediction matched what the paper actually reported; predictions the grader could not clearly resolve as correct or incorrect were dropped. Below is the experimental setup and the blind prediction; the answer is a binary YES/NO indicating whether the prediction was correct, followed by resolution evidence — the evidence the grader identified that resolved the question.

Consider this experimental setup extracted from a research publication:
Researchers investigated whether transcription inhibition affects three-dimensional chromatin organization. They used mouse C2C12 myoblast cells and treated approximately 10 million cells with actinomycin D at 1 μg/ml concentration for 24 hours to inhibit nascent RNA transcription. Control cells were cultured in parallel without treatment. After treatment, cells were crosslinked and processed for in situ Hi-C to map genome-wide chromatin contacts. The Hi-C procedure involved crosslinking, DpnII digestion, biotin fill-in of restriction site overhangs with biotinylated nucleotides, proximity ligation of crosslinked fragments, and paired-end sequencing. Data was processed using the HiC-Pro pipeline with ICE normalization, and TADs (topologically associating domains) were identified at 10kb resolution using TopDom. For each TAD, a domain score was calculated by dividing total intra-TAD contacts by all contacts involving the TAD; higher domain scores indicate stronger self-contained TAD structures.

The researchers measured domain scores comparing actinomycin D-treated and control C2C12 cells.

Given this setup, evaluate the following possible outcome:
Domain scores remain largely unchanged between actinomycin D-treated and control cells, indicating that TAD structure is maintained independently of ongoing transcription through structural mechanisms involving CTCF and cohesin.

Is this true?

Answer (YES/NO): YES